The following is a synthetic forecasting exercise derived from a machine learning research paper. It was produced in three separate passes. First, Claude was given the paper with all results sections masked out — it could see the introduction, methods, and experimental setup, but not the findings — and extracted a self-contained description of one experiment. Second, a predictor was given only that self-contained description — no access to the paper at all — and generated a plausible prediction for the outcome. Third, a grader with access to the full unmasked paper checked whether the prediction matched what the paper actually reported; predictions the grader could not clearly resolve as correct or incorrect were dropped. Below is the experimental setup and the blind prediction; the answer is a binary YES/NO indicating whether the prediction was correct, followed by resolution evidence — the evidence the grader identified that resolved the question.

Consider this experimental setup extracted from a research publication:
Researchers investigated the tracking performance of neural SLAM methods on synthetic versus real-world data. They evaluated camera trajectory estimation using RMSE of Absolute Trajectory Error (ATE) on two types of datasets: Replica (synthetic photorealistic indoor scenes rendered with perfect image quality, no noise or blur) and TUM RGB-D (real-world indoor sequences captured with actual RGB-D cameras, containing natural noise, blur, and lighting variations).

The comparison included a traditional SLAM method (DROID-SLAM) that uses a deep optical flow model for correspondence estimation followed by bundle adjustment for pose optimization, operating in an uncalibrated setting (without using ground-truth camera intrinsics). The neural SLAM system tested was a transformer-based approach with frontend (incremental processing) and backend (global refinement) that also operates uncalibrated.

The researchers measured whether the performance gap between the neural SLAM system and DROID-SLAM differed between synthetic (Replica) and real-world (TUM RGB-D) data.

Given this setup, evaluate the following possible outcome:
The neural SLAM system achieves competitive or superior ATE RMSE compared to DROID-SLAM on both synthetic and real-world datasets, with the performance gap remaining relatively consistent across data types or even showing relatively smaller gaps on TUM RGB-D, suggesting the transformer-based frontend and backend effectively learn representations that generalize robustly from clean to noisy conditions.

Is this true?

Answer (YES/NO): NO